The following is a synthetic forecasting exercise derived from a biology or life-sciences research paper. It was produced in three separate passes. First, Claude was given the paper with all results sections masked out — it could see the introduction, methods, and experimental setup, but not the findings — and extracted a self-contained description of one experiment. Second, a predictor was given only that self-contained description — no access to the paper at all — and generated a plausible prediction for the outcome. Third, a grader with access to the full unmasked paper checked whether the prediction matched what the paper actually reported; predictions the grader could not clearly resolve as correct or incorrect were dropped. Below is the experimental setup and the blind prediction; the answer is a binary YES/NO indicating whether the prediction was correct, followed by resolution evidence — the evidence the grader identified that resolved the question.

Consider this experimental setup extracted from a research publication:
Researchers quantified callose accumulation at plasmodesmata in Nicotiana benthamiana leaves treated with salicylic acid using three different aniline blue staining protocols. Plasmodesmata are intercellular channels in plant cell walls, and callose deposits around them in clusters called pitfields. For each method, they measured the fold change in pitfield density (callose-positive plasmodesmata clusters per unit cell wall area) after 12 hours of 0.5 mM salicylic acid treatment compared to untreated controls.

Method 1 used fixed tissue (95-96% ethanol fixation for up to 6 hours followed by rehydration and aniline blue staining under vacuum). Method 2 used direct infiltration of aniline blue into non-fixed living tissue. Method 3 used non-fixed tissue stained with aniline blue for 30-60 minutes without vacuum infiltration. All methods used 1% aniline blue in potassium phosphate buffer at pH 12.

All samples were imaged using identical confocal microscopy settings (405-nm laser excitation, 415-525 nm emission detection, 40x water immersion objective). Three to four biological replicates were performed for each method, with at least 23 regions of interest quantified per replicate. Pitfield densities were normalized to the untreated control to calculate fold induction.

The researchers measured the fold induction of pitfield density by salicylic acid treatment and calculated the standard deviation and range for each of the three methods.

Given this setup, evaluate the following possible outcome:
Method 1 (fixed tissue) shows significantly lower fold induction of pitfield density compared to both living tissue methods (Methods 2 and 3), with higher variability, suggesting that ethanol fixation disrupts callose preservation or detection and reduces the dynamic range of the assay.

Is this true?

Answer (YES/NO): NO